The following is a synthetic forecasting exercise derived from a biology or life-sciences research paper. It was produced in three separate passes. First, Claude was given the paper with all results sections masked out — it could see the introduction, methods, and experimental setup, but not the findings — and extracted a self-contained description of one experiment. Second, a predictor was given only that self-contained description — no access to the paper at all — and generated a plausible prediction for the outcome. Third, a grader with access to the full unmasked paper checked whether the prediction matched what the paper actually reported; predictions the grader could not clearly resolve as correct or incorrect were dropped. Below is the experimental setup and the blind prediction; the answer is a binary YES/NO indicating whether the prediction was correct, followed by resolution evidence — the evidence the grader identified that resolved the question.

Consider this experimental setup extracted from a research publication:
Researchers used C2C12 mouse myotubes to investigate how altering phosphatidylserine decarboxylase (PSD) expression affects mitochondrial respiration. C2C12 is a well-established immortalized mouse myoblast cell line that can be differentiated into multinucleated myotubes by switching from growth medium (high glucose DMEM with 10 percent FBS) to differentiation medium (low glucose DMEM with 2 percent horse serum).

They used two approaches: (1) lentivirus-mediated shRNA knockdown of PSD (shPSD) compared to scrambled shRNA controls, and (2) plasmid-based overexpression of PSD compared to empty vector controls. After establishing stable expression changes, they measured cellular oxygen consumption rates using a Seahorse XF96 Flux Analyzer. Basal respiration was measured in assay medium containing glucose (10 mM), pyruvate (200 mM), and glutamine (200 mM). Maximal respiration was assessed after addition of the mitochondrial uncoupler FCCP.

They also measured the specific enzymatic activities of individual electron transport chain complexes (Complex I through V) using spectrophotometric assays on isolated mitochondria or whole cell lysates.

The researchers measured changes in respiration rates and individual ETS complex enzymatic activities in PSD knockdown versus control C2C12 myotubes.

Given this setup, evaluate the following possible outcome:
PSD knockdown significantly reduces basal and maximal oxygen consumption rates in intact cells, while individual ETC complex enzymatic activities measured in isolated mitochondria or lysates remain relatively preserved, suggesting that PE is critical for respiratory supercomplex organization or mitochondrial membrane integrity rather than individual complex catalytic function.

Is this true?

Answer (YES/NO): NO